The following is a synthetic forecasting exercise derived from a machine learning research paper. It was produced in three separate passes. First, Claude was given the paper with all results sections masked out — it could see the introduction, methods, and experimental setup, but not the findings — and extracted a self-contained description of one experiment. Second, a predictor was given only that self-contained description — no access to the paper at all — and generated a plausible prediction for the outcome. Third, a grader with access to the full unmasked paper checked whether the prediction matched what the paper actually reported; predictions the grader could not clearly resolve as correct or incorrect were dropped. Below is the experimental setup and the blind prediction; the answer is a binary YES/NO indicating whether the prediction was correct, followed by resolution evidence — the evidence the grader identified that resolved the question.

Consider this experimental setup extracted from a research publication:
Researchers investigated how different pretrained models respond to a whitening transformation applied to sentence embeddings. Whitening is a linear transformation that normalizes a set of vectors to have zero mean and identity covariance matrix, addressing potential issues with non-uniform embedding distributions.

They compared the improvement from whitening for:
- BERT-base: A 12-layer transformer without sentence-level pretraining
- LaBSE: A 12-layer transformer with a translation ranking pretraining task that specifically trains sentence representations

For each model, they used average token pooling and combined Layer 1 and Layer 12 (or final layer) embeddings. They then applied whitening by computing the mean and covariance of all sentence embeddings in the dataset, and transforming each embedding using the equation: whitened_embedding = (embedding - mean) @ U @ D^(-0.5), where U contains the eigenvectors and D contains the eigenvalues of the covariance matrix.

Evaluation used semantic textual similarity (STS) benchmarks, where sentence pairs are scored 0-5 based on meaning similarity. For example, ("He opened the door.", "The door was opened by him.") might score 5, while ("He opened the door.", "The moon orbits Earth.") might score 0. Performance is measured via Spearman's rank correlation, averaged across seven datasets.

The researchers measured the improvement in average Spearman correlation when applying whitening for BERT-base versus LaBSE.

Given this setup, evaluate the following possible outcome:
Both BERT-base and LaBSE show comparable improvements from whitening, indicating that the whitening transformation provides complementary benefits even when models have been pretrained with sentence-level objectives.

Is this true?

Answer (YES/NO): NO